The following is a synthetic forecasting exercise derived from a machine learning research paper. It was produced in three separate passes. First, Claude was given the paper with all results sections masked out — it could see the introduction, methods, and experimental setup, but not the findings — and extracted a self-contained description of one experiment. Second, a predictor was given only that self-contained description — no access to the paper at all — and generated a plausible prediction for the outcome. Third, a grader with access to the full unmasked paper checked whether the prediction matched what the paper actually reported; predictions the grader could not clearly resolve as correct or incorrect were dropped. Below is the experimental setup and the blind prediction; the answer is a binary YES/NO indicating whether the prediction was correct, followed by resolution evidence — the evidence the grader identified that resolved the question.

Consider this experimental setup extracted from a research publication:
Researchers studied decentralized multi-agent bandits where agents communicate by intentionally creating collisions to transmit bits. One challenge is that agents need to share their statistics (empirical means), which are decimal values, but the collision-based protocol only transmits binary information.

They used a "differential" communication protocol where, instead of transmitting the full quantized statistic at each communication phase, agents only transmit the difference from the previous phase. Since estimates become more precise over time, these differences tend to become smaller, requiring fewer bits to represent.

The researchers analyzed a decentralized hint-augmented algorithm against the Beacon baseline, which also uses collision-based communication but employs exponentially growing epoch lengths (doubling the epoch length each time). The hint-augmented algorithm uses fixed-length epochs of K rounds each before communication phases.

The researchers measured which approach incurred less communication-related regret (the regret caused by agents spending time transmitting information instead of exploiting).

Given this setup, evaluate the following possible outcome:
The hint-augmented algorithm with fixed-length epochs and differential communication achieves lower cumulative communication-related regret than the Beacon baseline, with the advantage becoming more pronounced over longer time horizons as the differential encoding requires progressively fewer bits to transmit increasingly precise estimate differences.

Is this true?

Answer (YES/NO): NO